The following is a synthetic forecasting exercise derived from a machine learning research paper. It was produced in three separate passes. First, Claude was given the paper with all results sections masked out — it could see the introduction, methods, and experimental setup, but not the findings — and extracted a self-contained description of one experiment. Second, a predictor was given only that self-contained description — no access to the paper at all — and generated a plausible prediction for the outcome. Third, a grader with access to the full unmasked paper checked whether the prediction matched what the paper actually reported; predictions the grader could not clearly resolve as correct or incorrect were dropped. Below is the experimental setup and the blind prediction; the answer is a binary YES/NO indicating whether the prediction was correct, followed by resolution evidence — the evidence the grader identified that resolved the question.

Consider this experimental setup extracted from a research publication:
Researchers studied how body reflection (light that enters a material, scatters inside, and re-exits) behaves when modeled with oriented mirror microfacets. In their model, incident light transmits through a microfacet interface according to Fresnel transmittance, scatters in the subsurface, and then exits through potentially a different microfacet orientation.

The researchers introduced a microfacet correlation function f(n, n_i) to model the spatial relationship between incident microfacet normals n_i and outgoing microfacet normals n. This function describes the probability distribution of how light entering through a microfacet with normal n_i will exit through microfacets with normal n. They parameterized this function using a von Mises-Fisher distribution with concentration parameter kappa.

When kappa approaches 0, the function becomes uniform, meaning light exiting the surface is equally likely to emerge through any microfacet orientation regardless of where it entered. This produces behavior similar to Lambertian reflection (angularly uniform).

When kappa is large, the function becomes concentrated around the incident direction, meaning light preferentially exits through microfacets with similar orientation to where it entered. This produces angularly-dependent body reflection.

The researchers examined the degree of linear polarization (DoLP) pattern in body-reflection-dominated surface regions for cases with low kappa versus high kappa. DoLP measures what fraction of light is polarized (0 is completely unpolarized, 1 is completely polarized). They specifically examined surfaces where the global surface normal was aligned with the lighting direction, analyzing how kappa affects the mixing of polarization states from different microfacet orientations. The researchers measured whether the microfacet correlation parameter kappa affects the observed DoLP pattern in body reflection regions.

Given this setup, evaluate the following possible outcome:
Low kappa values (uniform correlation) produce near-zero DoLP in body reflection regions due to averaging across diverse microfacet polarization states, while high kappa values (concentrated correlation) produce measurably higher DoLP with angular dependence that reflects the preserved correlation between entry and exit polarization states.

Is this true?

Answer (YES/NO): YES